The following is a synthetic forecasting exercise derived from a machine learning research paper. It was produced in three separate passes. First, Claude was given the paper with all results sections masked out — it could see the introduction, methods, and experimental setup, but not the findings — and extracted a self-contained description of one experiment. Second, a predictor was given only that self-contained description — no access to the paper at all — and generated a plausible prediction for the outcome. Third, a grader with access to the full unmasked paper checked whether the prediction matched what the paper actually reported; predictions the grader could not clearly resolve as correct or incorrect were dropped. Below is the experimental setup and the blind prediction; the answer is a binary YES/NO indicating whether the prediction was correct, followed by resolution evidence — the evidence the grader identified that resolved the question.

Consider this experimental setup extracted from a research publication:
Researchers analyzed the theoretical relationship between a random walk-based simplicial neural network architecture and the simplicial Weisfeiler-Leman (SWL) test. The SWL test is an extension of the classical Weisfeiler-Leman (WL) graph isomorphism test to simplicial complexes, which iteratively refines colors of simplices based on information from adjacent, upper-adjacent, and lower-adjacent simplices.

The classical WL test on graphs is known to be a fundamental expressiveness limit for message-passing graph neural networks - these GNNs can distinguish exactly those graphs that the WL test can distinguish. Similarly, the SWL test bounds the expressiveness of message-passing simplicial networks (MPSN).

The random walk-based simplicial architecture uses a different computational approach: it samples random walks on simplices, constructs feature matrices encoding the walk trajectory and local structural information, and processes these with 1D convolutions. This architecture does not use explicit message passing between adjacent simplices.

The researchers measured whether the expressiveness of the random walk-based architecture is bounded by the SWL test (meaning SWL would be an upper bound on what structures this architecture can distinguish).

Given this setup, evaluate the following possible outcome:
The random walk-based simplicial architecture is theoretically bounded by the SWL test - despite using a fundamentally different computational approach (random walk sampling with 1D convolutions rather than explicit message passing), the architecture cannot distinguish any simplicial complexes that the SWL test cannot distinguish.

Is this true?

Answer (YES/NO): NO